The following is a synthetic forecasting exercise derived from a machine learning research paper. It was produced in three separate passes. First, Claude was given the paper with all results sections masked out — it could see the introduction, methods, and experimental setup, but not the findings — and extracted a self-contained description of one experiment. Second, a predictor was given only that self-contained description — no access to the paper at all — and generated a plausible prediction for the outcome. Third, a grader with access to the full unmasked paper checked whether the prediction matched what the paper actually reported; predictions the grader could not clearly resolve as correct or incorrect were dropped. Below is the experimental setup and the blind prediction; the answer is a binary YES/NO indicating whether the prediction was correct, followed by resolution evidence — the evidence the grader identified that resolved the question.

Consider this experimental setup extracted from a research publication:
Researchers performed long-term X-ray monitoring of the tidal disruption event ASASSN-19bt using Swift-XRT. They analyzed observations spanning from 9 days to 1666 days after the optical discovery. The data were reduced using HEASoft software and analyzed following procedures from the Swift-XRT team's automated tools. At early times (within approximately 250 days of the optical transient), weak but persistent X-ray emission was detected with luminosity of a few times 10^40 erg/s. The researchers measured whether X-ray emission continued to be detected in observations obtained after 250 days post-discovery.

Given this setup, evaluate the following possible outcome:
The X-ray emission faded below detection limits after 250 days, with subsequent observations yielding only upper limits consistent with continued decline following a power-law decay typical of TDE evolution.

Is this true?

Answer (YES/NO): NO